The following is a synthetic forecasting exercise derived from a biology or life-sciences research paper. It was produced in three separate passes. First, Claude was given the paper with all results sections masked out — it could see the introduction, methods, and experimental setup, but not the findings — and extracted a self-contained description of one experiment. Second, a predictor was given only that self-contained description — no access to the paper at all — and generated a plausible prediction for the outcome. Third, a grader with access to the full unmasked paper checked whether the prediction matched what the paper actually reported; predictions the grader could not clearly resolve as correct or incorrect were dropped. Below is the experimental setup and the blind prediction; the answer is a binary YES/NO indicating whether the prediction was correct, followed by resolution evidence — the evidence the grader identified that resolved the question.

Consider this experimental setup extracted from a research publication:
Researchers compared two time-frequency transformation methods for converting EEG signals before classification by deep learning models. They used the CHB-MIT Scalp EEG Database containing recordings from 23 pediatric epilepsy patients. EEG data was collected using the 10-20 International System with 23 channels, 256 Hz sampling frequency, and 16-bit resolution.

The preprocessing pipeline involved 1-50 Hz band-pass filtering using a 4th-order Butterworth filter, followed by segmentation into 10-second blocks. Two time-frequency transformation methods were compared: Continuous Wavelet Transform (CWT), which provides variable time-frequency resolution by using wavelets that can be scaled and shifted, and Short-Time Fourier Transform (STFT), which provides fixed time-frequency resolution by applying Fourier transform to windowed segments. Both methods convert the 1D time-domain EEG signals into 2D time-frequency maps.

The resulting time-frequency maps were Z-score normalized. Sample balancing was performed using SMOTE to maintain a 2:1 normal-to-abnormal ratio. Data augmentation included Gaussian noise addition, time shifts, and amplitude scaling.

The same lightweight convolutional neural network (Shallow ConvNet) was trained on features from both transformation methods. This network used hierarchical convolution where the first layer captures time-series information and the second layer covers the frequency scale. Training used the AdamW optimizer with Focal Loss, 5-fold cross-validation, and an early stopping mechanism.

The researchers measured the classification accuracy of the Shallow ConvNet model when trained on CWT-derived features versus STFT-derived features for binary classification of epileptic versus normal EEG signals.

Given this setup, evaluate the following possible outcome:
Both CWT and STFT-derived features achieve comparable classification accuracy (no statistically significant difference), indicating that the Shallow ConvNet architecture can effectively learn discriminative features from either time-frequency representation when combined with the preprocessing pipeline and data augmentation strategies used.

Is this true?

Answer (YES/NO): NO